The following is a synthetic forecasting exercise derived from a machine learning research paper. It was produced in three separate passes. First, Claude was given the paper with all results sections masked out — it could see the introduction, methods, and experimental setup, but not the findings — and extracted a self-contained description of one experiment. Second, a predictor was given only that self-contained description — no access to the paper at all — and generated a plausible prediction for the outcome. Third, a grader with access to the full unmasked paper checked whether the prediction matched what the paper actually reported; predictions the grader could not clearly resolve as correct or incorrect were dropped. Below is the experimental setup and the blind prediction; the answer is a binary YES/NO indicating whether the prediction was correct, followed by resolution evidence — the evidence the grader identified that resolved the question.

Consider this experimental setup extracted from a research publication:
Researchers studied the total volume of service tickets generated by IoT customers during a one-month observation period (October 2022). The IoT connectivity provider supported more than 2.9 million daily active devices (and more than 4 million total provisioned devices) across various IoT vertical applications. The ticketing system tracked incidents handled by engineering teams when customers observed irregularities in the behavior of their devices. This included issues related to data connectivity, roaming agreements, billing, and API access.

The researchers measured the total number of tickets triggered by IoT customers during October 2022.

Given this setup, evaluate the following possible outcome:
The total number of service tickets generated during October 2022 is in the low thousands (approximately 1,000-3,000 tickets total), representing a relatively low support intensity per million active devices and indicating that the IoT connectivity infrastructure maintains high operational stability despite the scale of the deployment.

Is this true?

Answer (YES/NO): NO